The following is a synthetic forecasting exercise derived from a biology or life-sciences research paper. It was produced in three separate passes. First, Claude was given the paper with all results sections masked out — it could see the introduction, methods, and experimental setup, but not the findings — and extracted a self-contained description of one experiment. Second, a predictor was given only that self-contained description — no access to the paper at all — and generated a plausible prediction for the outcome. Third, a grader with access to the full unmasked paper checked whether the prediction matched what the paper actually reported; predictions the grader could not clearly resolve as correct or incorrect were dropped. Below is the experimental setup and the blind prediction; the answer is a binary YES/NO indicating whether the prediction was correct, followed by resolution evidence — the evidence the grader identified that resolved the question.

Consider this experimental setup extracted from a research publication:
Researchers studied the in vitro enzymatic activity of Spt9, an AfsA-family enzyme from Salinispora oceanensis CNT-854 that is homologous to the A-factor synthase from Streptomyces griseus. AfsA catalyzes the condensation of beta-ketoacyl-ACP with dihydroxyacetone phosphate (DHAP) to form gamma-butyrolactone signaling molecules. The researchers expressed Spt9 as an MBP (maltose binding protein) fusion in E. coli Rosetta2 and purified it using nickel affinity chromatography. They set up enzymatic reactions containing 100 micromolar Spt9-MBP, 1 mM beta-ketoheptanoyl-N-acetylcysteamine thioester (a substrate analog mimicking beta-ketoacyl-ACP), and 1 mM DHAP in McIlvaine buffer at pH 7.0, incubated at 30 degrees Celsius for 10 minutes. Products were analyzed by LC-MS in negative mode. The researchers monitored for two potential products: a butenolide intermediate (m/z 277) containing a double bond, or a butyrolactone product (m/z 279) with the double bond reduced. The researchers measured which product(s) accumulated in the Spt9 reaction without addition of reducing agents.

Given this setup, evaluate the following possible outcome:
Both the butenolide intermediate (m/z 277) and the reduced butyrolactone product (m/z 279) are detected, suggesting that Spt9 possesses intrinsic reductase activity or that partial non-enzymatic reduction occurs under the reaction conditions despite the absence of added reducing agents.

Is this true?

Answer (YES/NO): NO